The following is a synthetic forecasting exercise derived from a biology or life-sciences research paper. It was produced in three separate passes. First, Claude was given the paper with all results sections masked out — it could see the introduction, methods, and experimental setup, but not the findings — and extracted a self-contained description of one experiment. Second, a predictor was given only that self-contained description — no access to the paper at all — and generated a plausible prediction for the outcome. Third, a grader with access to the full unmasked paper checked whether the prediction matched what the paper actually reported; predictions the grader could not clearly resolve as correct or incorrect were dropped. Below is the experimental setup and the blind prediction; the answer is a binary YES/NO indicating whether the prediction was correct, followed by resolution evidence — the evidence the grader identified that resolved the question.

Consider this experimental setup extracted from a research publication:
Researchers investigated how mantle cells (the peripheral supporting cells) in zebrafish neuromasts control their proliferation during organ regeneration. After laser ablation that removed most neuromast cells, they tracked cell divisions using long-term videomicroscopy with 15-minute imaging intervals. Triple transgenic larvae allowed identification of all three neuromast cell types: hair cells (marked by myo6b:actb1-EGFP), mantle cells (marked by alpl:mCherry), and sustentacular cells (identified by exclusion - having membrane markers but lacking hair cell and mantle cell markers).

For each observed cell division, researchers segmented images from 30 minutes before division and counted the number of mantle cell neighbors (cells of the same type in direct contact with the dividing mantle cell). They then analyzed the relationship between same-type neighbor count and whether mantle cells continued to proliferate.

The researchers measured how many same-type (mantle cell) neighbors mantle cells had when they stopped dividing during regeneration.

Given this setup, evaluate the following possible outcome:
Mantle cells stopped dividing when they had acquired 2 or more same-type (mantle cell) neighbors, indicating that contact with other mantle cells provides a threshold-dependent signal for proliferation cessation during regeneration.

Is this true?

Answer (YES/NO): NO